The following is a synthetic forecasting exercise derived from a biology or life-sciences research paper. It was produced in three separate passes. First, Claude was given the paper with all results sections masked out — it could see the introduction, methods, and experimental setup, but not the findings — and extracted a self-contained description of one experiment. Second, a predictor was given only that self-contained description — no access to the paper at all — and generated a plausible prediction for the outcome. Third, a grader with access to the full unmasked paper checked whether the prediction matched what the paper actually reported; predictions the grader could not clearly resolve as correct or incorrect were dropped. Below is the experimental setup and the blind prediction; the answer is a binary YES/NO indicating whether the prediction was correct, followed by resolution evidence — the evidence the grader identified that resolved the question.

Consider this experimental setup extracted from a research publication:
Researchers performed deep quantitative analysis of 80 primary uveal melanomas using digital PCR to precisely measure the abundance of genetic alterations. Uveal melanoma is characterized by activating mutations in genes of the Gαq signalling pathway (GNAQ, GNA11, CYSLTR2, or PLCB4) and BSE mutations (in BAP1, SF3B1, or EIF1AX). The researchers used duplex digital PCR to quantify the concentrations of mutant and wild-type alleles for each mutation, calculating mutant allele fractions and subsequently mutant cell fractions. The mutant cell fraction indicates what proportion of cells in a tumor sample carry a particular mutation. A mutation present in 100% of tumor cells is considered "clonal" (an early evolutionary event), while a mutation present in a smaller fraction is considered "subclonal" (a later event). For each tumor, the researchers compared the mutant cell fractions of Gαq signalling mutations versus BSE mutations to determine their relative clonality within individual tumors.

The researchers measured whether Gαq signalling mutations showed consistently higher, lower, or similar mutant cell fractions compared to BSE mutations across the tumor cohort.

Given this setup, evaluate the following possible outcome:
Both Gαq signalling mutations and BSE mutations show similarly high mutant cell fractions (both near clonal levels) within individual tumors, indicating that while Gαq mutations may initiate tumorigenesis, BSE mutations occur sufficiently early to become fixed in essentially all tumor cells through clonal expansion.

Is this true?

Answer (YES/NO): YES